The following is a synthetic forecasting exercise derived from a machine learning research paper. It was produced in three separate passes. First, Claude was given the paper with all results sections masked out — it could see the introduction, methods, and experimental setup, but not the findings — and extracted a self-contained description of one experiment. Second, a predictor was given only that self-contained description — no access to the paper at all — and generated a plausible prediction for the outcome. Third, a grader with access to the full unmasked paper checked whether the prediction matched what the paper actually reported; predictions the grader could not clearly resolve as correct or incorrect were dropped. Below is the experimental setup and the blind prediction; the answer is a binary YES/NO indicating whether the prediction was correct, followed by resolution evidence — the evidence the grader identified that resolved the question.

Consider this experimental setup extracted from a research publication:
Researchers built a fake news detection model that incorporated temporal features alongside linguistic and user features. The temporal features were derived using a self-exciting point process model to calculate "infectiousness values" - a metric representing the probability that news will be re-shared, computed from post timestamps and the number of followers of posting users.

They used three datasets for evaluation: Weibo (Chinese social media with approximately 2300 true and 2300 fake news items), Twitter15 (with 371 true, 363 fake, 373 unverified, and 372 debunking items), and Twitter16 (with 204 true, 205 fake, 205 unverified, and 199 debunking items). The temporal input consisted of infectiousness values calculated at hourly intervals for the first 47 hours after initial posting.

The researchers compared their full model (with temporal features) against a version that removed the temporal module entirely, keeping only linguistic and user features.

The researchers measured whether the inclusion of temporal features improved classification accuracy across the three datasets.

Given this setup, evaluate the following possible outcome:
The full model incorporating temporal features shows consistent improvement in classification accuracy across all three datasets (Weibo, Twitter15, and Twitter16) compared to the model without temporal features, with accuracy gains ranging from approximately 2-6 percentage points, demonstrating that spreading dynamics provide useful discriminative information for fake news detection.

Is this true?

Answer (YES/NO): NO